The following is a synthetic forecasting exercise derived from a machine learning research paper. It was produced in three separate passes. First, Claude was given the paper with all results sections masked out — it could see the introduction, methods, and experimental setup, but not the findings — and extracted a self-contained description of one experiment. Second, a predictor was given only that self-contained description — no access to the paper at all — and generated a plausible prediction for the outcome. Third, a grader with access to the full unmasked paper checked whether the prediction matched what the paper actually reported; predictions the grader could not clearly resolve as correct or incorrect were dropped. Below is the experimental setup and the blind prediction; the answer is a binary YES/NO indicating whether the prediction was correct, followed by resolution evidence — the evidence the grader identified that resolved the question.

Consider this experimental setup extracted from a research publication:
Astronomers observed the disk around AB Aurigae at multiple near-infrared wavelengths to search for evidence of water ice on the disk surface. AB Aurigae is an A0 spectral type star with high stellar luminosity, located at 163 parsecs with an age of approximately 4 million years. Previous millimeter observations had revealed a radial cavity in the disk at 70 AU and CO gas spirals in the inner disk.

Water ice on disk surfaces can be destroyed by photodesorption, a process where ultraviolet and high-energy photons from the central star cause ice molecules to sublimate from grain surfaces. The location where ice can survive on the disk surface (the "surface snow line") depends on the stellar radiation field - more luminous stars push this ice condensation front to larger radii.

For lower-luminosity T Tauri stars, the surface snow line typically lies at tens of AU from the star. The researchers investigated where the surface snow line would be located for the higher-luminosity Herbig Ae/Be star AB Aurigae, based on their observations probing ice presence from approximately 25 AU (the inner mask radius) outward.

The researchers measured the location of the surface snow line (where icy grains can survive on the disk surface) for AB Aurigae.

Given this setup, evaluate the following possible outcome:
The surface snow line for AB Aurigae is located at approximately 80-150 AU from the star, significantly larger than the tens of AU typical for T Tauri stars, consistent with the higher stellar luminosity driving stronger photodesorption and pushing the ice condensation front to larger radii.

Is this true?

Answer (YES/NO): NO